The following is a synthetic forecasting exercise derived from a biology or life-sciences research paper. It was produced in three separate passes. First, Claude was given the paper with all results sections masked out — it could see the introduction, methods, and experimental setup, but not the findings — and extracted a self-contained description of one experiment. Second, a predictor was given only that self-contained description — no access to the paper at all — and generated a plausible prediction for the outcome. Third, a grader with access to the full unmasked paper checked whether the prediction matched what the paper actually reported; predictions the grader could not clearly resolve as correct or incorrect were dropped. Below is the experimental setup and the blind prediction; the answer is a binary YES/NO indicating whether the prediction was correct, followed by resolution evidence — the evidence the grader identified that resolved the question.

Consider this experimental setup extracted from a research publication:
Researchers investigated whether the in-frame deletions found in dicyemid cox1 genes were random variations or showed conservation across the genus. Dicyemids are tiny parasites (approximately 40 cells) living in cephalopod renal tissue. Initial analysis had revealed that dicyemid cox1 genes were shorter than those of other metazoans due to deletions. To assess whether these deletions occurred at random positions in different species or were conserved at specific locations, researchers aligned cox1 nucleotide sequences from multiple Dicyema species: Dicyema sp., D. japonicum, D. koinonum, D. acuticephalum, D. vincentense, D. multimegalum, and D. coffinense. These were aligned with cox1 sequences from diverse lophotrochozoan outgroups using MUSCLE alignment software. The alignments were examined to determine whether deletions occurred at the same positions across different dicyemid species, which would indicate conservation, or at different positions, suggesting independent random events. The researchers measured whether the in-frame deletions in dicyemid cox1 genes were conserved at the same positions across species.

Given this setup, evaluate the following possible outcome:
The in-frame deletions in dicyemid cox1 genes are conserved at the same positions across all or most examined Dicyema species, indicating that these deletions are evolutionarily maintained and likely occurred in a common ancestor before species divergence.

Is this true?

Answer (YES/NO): YES